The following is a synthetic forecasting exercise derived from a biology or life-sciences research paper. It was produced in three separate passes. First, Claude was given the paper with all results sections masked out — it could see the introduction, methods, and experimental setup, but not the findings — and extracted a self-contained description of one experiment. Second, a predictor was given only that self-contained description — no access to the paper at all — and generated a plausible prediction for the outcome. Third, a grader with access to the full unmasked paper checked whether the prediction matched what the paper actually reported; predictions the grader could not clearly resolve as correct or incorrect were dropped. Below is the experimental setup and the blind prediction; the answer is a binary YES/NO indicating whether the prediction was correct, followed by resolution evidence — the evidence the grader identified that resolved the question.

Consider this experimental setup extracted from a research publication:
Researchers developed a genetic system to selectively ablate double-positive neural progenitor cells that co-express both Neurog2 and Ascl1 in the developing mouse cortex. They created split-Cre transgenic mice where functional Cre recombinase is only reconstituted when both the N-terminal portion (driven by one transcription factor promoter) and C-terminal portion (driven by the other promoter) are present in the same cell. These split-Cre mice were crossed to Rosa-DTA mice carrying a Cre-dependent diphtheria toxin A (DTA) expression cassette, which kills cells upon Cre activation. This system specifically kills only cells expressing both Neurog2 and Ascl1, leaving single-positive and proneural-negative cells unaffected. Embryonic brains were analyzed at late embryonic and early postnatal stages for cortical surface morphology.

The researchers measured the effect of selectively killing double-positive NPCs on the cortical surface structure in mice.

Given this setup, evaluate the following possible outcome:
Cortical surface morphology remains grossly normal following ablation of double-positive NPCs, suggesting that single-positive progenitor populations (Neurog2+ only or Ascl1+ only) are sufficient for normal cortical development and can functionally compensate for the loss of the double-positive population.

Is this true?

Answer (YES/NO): NO